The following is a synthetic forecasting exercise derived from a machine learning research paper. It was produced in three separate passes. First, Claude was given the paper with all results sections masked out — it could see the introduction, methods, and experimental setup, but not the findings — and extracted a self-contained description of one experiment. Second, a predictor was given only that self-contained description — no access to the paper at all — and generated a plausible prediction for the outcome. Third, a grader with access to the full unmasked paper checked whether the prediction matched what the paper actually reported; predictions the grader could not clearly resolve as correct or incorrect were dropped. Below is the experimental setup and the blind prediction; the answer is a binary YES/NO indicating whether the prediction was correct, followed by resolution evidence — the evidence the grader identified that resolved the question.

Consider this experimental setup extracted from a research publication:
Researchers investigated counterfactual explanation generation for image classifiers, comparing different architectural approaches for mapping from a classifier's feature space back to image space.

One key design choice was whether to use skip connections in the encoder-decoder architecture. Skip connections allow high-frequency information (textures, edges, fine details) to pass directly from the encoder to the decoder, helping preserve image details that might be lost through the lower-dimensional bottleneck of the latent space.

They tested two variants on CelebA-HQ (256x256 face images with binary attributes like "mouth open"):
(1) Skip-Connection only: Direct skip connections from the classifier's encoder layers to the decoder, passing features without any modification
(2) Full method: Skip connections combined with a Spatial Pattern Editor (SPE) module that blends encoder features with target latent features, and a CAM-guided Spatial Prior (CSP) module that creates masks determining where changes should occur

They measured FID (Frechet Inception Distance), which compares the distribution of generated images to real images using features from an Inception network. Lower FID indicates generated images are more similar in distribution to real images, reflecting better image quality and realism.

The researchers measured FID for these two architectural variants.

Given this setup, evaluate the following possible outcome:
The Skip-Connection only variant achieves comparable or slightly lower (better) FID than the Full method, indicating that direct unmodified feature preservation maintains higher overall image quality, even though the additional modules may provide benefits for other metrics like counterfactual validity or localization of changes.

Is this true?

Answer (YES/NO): NO